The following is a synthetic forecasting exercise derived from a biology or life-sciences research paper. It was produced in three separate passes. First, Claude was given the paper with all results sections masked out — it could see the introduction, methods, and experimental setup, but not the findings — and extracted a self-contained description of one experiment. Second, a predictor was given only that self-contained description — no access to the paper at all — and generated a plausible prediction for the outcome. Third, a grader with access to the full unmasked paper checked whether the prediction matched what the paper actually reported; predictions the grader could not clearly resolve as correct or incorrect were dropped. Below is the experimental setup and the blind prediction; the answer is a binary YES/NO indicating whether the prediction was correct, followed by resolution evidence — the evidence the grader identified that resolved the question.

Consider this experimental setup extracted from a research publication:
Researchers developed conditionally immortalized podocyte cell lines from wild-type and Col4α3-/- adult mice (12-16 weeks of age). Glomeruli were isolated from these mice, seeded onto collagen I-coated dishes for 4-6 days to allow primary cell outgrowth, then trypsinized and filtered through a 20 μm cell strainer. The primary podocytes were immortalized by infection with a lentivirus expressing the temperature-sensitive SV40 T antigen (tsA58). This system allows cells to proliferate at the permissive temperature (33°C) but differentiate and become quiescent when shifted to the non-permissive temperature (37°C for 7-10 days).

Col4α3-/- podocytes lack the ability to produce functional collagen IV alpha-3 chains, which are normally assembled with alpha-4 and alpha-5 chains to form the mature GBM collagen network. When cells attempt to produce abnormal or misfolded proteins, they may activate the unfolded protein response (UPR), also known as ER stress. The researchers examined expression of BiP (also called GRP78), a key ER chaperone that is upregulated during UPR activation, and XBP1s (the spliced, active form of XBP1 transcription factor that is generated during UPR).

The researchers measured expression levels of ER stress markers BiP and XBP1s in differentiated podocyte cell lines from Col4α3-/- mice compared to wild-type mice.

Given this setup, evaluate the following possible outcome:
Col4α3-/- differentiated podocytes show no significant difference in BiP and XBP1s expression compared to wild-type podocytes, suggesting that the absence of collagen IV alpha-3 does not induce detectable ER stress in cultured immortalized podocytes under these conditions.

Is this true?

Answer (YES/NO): NO